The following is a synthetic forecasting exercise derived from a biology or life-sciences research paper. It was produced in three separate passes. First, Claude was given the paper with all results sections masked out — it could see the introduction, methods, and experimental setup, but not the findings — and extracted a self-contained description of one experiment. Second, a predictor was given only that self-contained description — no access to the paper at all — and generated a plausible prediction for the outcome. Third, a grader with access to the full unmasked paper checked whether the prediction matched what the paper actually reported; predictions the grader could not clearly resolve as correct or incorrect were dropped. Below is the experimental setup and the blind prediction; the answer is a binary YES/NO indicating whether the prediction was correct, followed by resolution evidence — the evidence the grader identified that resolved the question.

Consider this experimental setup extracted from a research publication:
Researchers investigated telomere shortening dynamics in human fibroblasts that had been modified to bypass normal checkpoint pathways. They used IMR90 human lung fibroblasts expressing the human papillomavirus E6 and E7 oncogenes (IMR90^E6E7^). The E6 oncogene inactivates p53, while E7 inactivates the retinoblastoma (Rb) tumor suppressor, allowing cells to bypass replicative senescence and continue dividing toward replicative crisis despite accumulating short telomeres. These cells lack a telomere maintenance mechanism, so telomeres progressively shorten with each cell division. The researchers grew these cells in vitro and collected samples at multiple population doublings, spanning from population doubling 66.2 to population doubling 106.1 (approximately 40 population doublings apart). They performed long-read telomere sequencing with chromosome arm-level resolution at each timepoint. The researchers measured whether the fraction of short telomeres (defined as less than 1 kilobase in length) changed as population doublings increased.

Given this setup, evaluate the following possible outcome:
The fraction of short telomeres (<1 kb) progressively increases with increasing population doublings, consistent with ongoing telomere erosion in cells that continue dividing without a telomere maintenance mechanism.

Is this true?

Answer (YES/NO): YES